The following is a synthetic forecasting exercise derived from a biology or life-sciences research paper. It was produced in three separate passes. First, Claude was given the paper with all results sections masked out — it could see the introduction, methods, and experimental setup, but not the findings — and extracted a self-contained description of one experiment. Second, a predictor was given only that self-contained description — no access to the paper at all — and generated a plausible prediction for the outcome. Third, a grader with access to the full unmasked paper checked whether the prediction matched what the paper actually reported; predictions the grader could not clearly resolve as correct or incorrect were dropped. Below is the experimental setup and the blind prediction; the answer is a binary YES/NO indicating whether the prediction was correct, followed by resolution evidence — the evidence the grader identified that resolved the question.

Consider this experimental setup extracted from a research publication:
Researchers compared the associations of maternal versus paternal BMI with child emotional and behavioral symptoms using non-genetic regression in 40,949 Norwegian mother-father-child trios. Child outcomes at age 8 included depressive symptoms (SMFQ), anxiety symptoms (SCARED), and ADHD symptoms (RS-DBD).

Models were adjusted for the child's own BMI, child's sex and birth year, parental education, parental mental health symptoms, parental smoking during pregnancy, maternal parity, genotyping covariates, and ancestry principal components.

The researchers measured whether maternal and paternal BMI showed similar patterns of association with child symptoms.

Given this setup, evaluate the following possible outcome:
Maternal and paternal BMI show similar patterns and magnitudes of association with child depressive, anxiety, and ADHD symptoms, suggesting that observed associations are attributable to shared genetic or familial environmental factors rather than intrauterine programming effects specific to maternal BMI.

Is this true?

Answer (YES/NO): NO